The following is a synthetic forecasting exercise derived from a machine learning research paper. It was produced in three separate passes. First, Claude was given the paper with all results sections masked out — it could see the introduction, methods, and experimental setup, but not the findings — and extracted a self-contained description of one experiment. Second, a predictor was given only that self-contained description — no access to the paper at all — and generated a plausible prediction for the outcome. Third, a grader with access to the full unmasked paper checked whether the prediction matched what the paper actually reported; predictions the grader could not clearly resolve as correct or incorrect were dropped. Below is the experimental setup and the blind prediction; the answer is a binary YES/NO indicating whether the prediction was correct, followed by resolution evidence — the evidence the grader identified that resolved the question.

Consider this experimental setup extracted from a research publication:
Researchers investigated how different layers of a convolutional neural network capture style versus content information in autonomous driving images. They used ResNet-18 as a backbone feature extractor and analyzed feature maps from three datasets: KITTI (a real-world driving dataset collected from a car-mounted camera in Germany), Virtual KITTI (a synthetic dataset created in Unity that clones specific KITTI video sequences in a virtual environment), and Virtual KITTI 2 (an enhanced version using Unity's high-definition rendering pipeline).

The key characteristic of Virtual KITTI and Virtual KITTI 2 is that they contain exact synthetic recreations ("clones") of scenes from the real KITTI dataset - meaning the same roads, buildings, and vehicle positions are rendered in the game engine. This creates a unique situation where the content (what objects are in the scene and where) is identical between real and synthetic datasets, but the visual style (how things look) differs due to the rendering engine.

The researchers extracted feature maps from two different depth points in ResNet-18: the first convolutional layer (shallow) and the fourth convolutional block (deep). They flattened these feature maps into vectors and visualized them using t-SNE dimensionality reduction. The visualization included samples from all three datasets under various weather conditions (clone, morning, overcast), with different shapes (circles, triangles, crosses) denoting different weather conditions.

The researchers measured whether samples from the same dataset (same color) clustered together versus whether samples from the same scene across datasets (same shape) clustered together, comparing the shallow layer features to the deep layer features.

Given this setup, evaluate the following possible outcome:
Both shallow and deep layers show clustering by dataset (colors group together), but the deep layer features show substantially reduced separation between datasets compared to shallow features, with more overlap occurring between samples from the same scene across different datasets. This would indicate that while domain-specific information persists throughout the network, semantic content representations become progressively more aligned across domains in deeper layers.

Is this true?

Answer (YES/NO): NO